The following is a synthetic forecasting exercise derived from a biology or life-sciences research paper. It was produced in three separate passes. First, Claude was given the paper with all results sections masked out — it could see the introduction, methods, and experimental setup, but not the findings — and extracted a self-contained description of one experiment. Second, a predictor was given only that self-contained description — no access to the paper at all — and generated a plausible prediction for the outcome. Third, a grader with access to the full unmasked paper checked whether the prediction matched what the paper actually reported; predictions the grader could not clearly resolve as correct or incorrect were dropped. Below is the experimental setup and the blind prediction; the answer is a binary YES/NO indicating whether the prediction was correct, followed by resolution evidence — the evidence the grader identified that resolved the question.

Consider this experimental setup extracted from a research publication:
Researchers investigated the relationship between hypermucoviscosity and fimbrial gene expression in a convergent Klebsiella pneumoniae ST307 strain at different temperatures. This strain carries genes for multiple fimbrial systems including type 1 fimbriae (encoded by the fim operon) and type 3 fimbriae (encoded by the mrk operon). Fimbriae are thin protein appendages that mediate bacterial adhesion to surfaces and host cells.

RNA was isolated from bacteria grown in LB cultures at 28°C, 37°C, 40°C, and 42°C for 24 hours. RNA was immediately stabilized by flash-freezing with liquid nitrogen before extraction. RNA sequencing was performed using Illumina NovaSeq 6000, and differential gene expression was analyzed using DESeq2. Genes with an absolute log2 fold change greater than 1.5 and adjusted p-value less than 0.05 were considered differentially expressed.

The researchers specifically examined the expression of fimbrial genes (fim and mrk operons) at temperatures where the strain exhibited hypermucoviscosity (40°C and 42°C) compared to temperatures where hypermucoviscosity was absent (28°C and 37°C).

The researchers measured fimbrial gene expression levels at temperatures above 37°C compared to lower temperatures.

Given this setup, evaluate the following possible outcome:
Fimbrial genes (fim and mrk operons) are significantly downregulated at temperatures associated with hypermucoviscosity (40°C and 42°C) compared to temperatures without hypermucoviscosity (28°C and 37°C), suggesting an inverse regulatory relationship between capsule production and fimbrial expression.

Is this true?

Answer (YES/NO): NO